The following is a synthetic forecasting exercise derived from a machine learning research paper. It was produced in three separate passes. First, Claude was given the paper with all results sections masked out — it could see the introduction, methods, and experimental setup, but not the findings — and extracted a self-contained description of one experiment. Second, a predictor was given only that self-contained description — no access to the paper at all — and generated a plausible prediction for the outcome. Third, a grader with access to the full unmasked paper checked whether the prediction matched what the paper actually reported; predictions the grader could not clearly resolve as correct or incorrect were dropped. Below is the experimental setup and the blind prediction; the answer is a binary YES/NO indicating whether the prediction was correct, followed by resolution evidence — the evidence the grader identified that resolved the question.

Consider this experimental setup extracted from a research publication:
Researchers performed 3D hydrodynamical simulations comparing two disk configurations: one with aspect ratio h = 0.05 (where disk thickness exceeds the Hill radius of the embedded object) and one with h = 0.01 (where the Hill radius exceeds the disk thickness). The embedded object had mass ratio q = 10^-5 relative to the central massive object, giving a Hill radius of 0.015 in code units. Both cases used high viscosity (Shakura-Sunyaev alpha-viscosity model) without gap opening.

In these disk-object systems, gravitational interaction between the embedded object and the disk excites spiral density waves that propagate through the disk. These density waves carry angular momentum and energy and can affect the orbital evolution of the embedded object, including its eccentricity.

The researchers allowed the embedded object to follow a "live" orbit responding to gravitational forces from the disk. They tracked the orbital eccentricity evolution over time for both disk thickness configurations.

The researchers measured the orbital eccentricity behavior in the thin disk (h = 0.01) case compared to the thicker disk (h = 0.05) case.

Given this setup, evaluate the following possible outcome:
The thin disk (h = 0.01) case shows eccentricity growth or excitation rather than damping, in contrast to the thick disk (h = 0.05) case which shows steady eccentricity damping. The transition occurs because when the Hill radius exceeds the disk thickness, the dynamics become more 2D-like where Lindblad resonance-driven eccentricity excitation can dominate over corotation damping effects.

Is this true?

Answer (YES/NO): NO